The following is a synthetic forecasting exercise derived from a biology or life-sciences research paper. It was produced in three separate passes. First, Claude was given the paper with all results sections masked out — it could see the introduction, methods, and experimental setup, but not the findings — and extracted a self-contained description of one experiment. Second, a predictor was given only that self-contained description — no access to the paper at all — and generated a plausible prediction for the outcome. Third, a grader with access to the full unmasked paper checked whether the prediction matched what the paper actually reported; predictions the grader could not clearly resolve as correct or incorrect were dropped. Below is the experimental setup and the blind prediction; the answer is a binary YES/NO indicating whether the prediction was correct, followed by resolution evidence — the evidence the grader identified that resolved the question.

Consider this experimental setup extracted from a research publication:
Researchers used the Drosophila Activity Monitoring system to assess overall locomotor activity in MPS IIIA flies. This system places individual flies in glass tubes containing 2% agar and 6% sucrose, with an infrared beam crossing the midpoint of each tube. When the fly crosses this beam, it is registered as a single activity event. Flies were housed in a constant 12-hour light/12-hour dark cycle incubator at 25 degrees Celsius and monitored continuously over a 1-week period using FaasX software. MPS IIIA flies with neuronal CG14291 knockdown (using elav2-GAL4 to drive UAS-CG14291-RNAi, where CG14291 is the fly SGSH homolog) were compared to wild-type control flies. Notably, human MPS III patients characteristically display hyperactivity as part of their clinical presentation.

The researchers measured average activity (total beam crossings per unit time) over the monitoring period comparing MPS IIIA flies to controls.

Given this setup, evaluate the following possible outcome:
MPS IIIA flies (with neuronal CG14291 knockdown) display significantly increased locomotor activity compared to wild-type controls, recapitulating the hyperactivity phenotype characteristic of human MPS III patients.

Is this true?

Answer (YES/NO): NO